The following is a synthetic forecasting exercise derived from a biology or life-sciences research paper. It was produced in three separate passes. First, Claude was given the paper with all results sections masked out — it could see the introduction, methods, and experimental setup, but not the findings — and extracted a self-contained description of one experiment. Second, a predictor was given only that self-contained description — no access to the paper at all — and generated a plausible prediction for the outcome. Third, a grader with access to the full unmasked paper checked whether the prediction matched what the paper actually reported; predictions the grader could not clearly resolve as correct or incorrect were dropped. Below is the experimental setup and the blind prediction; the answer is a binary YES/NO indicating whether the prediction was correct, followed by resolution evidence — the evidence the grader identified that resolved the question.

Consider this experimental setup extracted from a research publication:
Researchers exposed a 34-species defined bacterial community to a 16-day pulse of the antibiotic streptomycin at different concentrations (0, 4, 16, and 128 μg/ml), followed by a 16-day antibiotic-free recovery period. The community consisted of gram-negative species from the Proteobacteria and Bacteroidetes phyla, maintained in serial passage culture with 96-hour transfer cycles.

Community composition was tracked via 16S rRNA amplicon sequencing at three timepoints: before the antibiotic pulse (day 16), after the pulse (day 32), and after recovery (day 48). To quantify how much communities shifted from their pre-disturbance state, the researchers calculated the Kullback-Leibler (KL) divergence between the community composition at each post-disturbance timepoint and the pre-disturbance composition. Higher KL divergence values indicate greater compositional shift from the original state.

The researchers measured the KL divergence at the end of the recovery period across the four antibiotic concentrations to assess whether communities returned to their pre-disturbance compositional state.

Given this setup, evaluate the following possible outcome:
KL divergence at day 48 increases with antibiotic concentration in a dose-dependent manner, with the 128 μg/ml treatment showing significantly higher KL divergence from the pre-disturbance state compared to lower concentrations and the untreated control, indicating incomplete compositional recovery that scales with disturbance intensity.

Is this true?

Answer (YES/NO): YES